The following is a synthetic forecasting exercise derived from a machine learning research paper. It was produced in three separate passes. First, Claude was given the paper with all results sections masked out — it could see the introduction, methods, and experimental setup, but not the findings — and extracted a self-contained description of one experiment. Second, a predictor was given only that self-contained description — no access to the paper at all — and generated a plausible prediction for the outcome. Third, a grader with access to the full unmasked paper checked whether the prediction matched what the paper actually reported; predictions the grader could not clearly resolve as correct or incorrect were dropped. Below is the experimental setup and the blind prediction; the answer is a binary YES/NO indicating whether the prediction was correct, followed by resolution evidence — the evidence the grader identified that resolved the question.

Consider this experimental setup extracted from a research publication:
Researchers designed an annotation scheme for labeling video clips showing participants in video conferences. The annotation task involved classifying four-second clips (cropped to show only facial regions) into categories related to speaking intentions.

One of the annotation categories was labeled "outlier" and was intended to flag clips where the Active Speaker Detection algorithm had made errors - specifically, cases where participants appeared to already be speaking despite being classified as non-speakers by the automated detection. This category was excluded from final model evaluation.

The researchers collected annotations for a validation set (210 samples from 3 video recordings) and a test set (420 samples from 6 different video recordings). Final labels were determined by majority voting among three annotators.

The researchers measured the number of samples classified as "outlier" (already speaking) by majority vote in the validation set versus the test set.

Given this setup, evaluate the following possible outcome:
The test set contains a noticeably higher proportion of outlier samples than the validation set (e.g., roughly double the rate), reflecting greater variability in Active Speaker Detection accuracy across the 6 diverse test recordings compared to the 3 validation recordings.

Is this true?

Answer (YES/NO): NO